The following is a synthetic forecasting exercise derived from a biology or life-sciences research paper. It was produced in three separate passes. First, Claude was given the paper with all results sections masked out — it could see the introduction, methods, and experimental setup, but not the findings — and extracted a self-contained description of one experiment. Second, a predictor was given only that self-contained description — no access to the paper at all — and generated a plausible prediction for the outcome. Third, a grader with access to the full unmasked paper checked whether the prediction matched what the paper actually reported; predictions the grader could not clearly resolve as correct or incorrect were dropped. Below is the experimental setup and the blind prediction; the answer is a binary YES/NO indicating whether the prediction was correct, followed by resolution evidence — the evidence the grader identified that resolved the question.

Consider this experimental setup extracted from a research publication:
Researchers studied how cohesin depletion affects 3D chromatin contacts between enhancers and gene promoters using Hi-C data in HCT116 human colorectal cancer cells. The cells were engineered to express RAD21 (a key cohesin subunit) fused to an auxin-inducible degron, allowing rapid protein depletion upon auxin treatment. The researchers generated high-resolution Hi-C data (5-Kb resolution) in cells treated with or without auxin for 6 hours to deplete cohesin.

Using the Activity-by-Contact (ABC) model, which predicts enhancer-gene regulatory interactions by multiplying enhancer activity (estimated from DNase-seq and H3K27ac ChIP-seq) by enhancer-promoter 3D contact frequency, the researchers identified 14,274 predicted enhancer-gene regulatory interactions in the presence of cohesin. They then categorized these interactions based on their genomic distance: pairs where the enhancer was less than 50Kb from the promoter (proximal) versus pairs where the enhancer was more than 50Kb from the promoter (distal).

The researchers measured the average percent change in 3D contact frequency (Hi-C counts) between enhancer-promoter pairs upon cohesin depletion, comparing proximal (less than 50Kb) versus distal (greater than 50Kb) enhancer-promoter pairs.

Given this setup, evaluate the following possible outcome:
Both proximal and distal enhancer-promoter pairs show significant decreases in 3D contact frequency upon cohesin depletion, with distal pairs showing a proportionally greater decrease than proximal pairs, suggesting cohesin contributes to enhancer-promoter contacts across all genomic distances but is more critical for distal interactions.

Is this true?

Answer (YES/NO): NO